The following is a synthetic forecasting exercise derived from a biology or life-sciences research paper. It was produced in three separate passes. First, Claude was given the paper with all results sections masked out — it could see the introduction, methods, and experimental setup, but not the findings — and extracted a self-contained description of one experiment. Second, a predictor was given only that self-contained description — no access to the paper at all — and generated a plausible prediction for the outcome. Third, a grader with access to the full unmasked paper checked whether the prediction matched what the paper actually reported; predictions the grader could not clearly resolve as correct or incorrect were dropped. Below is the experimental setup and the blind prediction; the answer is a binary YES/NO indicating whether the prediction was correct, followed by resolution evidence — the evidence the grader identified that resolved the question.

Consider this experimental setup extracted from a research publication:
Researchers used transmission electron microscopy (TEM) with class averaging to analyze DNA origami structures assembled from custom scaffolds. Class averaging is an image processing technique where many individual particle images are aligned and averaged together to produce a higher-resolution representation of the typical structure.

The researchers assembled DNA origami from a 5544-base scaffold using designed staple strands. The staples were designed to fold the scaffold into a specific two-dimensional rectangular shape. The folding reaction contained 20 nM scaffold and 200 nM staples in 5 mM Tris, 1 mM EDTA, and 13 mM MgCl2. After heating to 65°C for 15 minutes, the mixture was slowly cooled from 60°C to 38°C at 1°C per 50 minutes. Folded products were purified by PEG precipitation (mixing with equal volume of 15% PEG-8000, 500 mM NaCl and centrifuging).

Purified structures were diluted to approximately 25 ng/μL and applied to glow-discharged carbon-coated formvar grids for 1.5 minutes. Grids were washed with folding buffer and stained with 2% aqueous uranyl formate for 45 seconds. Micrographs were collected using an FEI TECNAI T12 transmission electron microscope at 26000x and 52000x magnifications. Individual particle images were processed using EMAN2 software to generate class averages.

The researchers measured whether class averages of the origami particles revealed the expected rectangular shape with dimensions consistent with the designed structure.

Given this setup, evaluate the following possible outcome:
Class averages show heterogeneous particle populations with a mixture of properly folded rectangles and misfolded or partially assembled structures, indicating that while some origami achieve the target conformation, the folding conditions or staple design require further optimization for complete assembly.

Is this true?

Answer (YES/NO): NO